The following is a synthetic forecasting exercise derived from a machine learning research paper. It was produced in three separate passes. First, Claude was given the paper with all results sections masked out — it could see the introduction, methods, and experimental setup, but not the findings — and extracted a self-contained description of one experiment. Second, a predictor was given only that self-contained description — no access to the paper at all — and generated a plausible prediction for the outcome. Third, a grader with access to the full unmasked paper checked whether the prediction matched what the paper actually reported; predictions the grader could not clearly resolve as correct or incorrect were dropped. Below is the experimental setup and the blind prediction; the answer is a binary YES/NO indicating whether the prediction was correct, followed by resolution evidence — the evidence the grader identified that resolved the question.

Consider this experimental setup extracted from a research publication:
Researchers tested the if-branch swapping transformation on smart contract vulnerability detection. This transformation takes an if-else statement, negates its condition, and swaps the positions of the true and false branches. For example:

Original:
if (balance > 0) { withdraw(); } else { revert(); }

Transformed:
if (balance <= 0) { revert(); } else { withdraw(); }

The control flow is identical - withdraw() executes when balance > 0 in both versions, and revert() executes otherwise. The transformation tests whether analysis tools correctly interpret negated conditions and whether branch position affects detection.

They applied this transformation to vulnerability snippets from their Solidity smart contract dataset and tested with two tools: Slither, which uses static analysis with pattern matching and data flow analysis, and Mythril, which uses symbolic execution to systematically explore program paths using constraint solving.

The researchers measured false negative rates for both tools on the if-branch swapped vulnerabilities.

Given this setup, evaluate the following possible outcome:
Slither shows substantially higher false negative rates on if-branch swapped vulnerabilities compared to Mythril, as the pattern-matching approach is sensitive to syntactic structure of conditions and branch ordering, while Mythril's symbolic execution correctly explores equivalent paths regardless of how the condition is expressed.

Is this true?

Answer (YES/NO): NO